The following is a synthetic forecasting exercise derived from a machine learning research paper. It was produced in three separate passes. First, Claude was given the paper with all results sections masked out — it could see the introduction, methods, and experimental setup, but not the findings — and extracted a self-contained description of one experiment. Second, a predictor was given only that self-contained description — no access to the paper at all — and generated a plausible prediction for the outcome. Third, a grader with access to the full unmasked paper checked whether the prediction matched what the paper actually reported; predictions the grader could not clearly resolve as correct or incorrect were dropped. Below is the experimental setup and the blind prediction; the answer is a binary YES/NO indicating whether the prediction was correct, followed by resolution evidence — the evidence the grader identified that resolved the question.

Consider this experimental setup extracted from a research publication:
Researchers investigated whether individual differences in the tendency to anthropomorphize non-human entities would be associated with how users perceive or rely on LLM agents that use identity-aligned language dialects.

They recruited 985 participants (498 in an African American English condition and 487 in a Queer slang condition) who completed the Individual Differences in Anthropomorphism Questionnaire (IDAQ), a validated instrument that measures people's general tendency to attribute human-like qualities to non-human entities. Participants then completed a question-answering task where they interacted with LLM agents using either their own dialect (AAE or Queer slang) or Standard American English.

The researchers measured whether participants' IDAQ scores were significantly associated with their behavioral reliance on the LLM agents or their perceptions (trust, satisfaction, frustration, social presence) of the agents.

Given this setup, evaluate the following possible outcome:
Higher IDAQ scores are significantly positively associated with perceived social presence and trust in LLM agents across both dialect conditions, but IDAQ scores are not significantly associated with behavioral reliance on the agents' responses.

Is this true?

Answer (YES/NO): NO